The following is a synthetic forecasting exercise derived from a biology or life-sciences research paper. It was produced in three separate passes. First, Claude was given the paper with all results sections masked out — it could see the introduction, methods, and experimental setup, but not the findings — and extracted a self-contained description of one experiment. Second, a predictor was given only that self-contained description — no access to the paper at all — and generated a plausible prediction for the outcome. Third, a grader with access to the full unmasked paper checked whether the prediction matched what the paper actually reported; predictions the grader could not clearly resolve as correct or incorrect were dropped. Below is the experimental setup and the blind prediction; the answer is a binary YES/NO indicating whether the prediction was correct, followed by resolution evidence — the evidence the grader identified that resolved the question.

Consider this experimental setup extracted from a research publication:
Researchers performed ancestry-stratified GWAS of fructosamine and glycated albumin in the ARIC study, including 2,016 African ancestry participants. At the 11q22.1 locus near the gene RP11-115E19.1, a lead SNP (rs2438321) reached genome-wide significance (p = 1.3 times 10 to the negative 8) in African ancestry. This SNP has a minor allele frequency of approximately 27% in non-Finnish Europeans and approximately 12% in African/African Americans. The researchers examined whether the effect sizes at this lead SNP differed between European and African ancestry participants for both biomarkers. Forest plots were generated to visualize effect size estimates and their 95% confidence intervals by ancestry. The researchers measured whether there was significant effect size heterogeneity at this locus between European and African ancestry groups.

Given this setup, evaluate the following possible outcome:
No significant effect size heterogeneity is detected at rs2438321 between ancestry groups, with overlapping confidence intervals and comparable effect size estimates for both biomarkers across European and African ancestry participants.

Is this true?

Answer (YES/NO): NO